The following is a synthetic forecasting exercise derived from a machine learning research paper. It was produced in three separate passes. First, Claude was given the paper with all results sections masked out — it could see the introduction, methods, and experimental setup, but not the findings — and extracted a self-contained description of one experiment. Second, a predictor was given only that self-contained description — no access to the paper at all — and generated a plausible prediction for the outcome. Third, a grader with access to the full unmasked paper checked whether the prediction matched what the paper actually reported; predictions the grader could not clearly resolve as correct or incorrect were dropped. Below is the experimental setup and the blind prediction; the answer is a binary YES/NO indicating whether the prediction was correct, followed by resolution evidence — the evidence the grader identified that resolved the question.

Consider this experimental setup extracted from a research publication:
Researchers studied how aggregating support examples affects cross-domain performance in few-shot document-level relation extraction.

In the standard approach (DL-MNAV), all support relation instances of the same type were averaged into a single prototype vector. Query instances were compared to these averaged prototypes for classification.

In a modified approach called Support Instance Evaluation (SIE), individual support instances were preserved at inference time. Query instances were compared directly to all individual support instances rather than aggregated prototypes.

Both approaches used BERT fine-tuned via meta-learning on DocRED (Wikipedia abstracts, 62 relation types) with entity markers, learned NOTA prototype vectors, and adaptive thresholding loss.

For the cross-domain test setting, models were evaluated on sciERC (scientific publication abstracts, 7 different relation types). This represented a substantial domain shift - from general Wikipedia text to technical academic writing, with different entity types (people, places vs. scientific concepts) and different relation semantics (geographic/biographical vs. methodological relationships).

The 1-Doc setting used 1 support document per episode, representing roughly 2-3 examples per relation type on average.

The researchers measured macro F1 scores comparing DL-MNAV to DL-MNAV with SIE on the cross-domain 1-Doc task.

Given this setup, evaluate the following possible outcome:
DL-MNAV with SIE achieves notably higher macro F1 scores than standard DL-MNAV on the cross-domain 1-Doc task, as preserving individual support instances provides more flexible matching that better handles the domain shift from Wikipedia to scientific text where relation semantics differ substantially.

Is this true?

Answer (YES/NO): YES